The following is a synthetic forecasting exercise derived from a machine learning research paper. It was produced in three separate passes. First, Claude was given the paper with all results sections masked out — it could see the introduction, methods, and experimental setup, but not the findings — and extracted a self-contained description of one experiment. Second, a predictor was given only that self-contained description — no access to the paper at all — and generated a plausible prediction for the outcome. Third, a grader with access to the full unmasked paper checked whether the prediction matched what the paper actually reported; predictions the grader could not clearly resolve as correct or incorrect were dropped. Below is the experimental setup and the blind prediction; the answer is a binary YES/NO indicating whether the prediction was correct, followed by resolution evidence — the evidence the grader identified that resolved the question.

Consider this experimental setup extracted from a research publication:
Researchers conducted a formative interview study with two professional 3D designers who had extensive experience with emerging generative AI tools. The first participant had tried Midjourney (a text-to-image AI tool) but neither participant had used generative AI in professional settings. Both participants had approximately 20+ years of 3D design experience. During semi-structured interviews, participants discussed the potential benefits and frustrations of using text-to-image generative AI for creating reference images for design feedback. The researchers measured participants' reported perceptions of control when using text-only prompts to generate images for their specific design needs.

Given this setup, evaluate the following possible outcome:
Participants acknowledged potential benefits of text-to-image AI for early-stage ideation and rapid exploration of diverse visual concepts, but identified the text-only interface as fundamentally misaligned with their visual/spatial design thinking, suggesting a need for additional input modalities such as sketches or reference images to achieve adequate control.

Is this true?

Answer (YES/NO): NO